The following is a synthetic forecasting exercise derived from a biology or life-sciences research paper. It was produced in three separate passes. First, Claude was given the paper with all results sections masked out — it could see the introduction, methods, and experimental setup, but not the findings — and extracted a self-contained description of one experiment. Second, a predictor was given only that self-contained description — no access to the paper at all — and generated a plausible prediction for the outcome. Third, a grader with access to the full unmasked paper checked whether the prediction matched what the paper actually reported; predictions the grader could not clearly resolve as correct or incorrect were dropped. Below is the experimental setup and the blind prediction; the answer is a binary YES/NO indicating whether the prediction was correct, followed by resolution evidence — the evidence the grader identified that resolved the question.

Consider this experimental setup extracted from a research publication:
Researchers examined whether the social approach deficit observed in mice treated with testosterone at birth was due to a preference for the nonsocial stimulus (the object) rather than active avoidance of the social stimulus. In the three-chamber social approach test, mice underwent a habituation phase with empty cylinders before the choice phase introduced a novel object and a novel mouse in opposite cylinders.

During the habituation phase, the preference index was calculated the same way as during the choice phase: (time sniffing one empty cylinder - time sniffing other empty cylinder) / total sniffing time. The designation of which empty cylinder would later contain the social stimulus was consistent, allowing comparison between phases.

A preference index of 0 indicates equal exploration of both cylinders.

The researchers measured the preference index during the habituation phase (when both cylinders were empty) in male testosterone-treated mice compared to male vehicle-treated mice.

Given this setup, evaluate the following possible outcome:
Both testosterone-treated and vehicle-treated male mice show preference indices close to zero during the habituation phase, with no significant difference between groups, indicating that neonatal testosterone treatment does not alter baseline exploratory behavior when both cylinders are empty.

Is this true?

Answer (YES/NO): YES